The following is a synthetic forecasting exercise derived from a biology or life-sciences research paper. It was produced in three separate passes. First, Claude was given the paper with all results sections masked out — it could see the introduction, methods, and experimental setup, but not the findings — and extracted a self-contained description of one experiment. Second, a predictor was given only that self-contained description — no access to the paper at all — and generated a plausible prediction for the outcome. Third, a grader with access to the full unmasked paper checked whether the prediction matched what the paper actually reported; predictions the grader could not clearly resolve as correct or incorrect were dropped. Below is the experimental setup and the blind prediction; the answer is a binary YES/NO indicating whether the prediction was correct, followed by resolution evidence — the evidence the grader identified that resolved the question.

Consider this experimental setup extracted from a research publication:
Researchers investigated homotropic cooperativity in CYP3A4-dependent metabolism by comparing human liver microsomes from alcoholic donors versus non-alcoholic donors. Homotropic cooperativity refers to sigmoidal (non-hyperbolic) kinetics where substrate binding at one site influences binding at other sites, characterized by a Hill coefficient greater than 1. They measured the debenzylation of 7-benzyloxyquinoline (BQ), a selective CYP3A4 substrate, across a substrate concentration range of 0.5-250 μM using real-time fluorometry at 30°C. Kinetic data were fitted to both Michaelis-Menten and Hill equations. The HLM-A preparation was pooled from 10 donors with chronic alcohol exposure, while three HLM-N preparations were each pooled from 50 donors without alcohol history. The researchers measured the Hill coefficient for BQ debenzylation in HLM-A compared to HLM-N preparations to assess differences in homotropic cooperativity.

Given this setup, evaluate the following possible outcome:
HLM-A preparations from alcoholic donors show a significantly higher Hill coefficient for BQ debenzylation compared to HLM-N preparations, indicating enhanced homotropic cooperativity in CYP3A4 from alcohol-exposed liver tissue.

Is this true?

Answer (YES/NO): NO